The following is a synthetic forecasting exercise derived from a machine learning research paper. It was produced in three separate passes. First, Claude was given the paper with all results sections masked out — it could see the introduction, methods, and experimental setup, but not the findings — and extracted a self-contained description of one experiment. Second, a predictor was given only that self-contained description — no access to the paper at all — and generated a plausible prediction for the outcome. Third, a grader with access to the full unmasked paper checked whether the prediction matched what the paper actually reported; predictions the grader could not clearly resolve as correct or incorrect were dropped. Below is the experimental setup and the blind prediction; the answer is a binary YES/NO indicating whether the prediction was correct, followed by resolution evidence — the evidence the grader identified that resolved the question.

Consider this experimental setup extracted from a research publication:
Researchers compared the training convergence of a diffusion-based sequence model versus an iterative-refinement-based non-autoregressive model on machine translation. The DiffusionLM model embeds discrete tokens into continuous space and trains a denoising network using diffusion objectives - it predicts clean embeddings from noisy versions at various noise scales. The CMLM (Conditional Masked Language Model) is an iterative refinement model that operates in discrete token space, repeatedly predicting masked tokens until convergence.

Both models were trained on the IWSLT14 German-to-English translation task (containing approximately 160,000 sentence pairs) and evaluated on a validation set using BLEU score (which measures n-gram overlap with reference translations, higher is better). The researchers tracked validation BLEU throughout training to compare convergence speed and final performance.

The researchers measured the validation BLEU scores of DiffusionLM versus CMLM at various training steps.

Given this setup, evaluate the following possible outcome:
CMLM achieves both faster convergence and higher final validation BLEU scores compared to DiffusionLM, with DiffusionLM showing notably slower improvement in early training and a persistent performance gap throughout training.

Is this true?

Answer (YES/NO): YES